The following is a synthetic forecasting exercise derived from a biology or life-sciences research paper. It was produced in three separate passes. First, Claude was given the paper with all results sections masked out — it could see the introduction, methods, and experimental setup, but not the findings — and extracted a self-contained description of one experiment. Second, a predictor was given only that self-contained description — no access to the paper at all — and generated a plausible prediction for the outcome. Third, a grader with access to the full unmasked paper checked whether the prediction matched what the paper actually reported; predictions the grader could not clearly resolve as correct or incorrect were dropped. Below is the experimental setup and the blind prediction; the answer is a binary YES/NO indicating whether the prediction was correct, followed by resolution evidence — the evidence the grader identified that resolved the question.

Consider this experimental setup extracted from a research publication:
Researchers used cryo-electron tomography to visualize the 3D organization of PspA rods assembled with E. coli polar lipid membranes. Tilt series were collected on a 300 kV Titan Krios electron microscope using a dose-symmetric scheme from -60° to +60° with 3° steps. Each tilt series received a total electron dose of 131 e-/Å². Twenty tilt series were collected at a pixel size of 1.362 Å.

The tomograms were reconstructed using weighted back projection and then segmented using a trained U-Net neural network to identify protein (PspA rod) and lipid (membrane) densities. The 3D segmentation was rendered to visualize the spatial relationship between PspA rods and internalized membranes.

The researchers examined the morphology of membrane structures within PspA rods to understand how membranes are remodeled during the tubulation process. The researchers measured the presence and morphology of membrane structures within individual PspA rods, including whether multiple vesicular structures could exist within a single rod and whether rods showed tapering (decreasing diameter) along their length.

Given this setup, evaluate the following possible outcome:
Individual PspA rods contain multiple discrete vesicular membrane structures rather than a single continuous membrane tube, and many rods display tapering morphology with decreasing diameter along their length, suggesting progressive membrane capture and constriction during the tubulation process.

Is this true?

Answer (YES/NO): NO